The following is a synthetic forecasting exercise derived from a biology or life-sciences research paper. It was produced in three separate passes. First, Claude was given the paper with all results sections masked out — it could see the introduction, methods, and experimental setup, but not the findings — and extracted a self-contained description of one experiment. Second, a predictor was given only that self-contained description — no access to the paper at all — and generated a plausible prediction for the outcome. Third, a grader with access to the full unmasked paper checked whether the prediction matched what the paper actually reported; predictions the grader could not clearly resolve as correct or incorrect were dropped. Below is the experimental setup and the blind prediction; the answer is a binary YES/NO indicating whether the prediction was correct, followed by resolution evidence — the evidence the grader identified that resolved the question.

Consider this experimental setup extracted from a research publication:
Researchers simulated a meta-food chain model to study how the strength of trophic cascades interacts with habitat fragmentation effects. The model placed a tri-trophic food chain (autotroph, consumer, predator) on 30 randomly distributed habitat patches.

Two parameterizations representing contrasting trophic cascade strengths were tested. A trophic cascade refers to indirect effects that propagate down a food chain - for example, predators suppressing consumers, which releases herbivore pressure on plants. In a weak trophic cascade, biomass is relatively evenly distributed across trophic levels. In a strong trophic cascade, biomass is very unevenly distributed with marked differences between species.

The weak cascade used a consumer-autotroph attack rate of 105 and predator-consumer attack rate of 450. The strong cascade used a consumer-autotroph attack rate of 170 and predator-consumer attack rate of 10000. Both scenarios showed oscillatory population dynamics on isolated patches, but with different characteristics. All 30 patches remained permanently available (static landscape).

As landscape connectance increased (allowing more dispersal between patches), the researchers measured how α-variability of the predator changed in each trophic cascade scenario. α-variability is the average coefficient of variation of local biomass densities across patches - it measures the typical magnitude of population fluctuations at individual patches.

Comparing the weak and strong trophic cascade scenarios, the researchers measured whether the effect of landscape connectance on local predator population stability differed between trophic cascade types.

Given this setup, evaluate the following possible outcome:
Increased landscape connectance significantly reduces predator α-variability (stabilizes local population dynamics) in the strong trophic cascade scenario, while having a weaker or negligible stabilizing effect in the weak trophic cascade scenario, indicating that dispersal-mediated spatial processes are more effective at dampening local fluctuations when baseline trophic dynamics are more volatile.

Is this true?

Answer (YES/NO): YES